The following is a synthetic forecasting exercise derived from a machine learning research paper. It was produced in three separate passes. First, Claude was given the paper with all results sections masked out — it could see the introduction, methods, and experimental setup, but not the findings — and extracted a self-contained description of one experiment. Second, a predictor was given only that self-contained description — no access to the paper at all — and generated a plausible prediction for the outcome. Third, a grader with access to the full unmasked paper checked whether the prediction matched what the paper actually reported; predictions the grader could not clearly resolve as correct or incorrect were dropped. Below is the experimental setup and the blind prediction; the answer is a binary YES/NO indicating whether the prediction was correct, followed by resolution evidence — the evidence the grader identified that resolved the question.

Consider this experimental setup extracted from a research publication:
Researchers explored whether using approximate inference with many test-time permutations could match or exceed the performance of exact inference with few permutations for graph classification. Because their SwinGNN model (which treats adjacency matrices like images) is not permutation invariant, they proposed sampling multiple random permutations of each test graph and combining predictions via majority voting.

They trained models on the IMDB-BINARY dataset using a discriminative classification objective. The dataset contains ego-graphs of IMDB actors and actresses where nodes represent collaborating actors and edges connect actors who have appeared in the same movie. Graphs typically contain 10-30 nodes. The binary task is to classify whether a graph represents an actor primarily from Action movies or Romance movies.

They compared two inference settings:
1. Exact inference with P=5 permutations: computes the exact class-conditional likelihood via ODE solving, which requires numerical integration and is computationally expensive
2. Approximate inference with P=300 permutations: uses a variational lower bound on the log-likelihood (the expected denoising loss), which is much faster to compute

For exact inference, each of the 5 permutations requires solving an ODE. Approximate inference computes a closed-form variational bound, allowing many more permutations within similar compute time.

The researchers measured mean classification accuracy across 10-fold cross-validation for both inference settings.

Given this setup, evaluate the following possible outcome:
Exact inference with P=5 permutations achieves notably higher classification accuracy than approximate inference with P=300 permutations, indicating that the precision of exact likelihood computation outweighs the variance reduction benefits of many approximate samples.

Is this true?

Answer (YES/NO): NO